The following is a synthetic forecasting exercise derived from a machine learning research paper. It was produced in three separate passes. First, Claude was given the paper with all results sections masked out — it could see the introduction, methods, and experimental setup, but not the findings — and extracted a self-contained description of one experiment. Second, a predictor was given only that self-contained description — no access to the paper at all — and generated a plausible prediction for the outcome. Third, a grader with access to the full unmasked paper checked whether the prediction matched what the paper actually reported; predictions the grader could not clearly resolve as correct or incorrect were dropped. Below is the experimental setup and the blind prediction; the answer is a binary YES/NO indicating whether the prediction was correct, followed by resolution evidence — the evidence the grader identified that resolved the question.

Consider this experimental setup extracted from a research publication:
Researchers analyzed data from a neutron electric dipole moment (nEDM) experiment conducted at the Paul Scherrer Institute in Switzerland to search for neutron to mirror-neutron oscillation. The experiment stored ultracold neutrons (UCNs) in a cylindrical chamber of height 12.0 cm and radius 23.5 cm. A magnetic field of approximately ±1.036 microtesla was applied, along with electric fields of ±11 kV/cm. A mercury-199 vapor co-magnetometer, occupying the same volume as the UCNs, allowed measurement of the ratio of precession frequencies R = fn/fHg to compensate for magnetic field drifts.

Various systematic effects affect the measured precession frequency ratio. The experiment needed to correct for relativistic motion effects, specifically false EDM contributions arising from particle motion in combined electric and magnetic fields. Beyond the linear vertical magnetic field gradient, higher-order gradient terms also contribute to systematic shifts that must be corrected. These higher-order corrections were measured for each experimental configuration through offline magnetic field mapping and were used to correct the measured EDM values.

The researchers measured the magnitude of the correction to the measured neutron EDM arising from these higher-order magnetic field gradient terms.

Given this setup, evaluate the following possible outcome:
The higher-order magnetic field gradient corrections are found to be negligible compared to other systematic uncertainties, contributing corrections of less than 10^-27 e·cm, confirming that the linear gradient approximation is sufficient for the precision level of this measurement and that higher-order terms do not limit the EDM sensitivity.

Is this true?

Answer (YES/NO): NO